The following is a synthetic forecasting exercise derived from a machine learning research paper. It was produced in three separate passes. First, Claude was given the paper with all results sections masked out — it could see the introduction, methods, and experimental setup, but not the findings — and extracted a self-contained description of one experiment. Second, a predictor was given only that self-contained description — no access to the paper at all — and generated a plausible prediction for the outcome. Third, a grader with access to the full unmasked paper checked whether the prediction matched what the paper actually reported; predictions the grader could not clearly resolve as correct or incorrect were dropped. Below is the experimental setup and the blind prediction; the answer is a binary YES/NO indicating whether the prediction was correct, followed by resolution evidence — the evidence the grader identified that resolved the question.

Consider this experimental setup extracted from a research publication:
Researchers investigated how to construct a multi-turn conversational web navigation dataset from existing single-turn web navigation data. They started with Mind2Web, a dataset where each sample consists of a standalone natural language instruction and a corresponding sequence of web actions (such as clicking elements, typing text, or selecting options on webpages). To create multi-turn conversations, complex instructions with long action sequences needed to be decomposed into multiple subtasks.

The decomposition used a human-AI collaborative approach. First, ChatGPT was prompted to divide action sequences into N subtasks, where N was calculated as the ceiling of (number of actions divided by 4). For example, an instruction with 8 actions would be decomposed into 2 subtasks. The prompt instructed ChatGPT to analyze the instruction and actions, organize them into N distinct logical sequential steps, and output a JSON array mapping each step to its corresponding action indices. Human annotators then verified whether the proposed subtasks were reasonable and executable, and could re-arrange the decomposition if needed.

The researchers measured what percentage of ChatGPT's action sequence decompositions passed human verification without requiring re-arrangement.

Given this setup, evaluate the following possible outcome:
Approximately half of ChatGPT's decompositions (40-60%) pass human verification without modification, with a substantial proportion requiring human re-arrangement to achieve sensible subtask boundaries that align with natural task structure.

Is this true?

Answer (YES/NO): NO